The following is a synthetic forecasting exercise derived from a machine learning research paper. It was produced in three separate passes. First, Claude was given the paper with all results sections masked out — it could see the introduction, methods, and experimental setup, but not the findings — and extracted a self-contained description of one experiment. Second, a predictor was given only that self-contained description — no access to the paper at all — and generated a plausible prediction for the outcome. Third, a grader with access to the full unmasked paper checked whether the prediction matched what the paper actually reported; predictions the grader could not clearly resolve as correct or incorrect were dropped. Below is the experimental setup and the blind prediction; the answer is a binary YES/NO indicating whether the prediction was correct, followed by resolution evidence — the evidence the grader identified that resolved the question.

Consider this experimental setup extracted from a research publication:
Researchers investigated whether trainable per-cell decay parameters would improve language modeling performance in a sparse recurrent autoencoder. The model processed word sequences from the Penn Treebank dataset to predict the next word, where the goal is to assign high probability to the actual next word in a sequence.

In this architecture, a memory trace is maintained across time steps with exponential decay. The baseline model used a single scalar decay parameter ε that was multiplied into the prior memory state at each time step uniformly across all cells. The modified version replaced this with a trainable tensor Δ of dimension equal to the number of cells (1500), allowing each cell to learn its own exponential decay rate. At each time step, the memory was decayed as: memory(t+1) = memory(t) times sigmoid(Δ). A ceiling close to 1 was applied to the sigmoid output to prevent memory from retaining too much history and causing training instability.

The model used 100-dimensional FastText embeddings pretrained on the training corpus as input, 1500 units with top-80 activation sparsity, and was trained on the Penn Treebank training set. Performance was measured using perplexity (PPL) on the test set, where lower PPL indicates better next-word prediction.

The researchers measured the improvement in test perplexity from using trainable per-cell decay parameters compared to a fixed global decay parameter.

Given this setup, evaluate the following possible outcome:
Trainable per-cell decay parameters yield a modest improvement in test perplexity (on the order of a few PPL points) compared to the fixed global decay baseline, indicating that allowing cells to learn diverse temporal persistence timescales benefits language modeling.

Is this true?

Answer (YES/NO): YES